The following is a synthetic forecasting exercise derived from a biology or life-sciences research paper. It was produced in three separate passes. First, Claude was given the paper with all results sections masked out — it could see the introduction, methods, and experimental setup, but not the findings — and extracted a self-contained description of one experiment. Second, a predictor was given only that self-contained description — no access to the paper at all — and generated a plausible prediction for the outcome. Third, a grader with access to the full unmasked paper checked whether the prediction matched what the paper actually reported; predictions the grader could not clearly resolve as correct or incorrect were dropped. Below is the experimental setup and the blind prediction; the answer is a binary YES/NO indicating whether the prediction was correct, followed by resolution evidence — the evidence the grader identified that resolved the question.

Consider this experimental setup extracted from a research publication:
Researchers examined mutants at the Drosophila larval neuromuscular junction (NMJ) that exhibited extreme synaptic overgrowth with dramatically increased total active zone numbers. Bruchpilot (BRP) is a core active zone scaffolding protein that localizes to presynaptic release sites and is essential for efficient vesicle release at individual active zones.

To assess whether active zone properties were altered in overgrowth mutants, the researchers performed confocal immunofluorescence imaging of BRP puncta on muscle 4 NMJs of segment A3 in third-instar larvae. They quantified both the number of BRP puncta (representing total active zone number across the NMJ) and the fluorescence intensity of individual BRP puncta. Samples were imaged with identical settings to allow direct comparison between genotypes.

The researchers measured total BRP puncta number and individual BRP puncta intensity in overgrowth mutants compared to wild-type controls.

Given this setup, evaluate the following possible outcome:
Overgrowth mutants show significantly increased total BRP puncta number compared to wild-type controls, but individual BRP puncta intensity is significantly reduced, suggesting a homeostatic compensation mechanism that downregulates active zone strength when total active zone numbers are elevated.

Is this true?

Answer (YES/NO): NO